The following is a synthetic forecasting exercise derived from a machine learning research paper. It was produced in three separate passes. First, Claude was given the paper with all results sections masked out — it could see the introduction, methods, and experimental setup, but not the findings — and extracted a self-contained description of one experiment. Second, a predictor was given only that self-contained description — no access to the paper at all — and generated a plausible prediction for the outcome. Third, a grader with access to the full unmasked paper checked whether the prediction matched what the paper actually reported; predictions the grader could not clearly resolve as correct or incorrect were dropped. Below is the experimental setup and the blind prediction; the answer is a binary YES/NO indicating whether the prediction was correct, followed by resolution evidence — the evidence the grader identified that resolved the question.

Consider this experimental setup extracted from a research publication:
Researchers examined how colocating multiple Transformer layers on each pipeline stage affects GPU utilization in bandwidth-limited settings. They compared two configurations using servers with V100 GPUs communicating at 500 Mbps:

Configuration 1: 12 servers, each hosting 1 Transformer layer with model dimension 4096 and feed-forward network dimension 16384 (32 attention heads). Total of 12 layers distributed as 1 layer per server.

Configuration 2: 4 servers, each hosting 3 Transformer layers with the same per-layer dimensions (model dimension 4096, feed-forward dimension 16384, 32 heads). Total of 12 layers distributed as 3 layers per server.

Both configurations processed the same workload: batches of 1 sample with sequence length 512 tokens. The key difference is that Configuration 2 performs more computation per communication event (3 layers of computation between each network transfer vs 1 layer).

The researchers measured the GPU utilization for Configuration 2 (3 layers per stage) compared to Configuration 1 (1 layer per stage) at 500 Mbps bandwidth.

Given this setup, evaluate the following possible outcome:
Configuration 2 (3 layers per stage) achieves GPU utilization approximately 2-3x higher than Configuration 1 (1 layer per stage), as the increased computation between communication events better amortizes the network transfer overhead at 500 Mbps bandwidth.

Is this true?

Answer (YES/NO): YES